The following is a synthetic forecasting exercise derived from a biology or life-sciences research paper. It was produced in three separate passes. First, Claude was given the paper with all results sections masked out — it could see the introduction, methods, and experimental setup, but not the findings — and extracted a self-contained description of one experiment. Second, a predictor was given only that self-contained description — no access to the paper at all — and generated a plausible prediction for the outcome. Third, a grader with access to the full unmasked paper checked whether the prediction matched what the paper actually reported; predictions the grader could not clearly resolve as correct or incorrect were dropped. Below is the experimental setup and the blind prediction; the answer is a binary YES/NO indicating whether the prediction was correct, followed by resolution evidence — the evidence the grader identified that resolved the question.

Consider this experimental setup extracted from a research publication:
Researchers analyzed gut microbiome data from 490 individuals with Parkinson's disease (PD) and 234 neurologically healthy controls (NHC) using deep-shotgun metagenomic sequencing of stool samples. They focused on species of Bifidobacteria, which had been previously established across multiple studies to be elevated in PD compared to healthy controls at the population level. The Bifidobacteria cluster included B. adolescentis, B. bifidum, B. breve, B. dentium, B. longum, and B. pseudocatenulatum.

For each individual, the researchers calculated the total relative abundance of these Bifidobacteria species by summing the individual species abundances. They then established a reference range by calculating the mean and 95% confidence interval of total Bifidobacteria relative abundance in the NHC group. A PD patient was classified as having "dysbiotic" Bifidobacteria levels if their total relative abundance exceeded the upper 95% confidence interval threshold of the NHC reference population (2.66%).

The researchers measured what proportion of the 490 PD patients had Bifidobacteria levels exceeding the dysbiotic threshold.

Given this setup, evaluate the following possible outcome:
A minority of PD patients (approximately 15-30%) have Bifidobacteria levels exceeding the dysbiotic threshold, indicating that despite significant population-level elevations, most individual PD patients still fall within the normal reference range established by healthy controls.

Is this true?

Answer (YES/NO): NO